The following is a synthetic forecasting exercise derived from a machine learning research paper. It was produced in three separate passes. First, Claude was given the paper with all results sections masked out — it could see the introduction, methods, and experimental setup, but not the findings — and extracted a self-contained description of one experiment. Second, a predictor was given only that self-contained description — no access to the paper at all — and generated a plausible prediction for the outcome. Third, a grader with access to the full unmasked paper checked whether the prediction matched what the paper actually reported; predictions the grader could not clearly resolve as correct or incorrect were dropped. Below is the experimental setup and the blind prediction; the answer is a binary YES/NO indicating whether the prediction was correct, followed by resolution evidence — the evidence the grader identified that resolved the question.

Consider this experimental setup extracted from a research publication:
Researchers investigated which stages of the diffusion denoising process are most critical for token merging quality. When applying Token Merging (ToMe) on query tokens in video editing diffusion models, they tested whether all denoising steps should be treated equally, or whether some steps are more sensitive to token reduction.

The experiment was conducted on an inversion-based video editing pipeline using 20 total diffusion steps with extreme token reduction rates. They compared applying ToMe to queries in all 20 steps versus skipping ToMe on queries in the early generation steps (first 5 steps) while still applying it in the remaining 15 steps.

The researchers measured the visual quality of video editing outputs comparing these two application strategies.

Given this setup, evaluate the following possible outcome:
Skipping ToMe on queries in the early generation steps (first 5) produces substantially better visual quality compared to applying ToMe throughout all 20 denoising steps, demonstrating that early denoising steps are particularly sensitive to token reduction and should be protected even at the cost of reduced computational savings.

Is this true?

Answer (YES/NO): YES